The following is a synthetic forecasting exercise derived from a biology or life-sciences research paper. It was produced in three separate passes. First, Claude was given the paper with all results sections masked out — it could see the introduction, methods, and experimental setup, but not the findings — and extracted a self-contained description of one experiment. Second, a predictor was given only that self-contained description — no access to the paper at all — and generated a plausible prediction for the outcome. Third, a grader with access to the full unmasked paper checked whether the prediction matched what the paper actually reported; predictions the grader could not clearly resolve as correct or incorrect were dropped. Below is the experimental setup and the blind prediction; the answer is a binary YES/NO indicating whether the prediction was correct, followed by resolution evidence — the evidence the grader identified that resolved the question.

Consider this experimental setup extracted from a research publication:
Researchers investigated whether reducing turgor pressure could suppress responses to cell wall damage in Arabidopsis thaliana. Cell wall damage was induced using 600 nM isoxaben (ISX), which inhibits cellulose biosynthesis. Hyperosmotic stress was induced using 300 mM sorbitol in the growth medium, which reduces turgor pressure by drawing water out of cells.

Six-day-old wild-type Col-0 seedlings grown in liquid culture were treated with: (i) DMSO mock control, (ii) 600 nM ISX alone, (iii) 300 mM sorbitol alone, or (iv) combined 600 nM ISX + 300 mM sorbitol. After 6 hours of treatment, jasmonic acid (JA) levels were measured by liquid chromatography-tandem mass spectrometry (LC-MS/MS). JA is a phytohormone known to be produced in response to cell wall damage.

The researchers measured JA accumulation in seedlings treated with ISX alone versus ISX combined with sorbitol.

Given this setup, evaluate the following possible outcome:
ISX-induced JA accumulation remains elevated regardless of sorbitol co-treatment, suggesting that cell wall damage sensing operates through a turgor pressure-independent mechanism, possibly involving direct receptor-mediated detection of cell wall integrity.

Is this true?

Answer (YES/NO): NO